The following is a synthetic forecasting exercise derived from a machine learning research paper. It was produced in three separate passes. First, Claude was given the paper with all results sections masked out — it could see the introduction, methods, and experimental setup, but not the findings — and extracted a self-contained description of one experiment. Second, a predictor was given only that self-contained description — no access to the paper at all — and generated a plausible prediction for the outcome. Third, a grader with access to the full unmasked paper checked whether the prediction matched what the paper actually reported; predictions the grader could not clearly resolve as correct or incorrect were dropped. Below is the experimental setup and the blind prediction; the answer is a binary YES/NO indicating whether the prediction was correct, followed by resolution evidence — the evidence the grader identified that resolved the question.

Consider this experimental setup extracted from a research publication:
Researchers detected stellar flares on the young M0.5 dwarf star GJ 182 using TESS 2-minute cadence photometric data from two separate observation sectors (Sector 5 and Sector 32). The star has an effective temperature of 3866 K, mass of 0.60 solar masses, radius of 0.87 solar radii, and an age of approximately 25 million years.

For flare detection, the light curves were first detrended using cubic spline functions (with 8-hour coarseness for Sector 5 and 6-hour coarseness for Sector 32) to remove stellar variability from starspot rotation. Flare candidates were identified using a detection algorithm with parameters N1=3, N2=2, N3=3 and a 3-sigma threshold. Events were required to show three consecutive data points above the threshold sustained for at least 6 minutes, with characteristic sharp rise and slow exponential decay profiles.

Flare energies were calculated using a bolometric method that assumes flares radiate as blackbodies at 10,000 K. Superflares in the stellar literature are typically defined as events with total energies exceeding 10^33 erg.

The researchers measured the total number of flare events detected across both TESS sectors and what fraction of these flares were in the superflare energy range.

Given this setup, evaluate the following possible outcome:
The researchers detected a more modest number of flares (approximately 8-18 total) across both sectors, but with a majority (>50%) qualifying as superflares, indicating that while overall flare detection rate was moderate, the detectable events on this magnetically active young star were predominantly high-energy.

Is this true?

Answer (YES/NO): NO